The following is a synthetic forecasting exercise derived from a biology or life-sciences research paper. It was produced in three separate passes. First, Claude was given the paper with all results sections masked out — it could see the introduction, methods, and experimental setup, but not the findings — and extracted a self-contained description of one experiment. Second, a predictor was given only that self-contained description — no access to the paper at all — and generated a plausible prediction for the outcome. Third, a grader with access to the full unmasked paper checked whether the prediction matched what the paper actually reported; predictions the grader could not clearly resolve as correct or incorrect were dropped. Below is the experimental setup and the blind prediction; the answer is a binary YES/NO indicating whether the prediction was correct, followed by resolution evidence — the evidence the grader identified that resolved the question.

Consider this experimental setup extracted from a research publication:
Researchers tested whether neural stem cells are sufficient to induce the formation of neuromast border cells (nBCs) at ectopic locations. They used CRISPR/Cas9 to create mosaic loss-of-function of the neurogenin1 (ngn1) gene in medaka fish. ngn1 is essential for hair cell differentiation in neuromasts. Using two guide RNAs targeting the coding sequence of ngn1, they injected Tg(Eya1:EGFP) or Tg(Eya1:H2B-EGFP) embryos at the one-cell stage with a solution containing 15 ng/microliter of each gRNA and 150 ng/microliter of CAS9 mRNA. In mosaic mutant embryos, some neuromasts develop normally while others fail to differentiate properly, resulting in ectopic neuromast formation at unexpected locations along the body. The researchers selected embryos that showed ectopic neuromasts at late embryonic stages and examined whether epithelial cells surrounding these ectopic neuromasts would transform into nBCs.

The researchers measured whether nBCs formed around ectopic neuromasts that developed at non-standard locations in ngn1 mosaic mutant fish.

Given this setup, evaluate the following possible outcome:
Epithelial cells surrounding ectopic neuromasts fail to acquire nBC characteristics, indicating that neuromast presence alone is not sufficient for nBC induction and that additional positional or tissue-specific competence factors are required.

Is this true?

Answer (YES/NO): NO